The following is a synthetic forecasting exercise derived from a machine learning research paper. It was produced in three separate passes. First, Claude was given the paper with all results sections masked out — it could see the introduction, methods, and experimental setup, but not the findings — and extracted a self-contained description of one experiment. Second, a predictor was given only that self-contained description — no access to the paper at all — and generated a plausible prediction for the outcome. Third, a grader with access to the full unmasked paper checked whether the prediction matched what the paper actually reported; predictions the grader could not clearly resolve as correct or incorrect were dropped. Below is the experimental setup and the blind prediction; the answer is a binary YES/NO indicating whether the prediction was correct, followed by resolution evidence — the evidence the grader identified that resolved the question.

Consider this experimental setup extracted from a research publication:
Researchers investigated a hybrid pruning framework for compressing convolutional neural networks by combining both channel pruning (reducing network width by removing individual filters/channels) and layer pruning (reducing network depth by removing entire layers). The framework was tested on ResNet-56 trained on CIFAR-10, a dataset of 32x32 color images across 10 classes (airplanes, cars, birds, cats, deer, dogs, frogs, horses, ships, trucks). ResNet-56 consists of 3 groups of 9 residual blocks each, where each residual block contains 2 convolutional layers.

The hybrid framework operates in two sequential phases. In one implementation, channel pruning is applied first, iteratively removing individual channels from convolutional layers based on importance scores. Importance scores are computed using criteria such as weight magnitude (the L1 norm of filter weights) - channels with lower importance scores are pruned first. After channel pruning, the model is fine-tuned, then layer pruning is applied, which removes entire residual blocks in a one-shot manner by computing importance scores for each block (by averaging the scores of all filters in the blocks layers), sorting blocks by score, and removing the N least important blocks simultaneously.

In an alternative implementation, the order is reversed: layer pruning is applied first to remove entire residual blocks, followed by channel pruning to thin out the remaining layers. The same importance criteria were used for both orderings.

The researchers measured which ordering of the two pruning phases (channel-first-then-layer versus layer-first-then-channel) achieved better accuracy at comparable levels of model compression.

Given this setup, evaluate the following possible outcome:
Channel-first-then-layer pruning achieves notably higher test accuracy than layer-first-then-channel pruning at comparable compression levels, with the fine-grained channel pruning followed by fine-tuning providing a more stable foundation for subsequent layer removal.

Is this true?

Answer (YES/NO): YES